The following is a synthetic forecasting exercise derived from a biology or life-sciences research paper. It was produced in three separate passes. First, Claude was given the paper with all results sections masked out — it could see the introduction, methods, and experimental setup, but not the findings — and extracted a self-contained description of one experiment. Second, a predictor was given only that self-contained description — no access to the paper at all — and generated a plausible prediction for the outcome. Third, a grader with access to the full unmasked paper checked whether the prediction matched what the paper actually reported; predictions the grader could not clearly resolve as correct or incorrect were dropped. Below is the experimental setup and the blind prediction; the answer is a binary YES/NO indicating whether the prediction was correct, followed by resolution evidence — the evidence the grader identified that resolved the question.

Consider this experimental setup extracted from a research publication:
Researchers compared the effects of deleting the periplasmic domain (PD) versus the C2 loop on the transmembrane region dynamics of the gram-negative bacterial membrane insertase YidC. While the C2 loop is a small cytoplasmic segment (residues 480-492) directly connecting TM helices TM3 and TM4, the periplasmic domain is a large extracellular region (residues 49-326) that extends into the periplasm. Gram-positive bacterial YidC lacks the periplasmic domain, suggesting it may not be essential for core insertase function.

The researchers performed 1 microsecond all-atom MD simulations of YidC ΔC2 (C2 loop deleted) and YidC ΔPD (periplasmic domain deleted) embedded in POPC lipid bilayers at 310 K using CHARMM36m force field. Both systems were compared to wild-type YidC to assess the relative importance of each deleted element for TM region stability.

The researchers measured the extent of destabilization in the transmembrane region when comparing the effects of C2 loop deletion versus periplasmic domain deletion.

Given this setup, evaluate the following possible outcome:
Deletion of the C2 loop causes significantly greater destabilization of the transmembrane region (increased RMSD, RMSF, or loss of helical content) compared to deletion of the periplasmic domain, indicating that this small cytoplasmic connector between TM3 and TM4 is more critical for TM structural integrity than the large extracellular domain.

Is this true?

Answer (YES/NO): YES